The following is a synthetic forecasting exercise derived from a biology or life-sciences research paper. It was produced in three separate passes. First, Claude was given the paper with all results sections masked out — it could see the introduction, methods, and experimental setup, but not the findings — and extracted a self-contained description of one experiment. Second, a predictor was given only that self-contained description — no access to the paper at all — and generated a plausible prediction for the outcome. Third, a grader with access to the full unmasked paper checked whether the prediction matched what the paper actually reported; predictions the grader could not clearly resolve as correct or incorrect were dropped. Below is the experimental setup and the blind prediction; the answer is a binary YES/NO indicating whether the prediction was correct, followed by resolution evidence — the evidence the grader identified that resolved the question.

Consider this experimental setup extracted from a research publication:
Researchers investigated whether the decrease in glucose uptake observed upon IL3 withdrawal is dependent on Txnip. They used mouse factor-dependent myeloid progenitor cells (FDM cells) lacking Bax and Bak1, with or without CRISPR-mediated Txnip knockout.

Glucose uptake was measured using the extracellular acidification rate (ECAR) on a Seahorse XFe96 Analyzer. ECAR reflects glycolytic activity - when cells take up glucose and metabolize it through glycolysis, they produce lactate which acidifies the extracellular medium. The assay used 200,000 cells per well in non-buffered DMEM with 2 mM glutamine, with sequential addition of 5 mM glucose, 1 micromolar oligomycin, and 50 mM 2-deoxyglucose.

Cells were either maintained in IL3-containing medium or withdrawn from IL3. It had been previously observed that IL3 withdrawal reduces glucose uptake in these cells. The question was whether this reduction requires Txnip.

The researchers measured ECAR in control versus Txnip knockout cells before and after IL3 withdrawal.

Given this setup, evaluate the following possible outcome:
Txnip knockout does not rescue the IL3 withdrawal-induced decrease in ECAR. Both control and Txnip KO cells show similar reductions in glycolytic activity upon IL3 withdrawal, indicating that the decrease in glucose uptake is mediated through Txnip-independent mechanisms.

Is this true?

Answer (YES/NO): YES